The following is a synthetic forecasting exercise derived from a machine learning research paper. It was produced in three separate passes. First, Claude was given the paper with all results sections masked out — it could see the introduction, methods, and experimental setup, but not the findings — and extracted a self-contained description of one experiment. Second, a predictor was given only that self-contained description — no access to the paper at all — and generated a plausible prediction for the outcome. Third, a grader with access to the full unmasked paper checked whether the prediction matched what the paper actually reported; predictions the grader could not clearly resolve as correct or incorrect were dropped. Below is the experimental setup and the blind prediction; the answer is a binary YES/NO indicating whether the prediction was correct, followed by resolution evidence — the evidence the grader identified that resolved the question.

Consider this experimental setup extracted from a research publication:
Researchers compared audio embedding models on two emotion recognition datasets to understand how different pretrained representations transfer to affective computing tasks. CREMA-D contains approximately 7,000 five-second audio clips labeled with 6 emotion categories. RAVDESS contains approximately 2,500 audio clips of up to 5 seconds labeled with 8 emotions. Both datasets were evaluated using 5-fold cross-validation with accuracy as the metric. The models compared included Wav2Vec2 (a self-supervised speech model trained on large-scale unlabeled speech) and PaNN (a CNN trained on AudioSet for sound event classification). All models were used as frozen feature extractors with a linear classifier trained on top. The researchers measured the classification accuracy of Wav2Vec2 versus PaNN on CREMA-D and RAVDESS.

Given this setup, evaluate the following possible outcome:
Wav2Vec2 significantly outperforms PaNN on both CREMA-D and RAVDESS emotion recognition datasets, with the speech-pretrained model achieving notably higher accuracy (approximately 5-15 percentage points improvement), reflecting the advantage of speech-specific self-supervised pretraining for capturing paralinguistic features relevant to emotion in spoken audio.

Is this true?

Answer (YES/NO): NO